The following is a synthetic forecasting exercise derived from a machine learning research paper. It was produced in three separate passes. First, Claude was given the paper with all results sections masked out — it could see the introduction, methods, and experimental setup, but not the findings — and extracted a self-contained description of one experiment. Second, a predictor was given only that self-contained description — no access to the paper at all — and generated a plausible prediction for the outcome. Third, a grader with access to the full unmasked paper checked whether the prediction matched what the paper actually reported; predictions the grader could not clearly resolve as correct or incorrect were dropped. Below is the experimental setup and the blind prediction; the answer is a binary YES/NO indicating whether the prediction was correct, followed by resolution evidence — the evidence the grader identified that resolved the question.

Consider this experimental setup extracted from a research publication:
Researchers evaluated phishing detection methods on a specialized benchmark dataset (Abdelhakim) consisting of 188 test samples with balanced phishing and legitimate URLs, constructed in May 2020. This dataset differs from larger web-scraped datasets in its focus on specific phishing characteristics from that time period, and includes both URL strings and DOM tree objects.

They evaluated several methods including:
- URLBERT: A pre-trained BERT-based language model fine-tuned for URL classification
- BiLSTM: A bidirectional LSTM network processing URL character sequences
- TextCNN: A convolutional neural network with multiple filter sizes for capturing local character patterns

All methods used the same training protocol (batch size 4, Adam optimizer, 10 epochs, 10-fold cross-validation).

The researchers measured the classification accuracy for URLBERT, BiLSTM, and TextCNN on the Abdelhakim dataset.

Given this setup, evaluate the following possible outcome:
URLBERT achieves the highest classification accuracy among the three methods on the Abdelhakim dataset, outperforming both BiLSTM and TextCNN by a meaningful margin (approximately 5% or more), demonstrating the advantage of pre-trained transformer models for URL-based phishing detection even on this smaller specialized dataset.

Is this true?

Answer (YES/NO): YES